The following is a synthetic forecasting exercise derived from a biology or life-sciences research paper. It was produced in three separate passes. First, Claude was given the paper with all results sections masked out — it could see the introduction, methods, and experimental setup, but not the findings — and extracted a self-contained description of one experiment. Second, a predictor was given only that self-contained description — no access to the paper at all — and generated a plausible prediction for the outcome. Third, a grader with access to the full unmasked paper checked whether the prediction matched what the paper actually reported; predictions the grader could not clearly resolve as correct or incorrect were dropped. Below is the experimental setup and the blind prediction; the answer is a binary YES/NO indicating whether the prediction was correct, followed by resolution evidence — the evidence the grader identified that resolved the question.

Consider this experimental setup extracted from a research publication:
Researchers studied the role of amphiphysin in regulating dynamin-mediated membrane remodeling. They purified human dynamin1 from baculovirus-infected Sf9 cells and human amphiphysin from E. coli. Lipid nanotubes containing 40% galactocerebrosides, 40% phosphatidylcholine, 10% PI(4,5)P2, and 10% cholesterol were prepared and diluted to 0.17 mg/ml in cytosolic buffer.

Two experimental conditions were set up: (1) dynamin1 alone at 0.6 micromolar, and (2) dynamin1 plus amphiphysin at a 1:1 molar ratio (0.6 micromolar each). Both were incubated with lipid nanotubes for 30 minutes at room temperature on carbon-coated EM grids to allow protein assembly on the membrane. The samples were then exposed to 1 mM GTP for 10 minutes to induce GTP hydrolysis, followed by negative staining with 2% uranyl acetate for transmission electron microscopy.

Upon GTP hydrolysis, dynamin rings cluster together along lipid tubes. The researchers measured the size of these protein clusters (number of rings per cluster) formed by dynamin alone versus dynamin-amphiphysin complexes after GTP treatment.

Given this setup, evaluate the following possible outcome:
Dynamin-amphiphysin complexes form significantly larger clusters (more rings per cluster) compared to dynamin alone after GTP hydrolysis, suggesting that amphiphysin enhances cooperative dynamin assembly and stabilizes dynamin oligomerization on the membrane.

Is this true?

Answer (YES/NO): NO